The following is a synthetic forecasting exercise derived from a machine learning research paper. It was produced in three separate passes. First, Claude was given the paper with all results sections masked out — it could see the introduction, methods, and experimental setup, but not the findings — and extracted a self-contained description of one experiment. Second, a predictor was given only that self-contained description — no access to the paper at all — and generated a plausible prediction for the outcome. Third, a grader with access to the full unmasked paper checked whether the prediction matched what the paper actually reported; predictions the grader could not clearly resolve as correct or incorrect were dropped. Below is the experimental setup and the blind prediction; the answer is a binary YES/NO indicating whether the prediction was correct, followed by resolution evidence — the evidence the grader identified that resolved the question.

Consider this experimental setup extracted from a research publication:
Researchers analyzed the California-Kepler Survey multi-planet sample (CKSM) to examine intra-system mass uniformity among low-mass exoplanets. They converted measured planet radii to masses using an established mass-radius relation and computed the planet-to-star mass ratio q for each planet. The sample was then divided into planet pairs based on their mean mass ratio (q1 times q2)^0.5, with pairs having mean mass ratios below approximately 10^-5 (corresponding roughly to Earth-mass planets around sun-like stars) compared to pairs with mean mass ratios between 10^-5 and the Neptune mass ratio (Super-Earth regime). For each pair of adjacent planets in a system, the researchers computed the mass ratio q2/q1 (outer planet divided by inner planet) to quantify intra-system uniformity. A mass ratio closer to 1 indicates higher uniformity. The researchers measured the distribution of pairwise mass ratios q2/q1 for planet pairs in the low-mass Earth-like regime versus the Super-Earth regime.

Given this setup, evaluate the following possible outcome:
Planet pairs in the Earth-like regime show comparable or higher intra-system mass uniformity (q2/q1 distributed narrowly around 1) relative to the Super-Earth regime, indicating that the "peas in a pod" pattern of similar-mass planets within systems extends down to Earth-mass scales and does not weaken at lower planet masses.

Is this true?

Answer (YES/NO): NO